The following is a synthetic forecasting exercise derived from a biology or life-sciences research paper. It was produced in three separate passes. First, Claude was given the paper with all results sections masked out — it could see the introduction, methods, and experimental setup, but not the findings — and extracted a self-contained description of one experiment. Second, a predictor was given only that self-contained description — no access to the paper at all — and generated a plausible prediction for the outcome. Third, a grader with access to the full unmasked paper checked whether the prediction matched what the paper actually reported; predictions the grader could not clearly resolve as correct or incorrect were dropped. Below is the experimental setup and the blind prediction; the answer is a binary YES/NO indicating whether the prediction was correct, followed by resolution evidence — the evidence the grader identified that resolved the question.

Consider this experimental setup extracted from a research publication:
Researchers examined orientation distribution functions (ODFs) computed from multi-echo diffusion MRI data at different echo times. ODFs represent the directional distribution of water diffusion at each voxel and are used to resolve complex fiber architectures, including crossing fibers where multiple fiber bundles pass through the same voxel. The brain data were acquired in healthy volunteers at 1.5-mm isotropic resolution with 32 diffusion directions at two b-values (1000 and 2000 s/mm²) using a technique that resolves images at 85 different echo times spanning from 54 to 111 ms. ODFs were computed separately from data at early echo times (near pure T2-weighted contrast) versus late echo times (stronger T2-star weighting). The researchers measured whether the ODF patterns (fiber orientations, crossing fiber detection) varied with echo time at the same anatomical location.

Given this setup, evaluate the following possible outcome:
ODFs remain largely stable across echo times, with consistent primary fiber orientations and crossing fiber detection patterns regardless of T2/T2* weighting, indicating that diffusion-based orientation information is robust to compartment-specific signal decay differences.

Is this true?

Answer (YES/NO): NO